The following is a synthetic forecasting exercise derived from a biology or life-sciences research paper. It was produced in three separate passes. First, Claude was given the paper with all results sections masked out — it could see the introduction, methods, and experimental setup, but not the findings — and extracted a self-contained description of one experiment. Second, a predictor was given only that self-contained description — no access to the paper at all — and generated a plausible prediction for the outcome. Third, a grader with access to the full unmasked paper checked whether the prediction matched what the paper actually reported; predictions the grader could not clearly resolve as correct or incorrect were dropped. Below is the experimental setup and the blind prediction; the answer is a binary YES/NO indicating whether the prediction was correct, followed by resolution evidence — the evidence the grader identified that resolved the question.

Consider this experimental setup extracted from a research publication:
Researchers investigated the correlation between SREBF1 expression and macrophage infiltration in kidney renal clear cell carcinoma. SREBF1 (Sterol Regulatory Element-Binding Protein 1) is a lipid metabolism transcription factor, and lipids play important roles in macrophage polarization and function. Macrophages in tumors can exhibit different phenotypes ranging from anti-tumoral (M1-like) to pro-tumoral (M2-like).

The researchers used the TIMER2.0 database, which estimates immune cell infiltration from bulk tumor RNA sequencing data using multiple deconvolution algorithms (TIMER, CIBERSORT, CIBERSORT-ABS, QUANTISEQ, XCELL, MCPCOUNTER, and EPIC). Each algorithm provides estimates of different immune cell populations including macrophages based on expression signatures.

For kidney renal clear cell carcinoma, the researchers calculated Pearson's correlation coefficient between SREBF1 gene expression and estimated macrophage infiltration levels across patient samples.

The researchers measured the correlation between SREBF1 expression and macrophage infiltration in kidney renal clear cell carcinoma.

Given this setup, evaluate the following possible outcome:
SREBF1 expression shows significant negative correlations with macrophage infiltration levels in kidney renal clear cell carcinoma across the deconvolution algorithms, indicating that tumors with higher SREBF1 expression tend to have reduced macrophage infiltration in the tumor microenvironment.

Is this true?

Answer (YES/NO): NO